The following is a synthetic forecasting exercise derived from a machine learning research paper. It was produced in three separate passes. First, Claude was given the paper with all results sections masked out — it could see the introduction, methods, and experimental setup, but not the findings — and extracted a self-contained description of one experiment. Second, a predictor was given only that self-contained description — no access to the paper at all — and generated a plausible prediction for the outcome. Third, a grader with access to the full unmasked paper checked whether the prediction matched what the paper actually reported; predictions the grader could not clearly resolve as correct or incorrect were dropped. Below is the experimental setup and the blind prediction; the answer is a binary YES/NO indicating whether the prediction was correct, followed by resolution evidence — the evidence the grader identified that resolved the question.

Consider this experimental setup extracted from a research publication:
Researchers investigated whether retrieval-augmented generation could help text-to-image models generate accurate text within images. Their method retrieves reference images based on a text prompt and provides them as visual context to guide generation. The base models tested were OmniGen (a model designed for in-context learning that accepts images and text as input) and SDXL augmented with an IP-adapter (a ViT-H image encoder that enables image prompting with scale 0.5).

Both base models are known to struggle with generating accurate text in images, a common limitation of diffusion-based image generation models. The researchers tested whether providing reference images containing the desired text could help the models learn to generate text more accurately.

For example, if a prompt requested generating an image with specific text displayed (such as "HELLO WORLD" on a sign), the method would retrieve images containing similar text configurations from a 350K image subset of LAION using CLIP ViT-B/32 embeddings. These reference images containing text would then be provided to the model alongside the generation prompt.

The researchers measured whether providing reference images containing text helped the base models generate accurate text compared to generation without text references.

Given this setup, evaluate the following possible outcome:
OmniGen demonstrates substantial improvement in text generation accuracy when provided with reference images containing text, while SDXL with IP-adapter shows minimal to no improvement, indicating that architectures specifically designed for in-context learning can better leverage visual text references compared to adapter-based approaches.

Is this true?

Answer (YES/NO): NO